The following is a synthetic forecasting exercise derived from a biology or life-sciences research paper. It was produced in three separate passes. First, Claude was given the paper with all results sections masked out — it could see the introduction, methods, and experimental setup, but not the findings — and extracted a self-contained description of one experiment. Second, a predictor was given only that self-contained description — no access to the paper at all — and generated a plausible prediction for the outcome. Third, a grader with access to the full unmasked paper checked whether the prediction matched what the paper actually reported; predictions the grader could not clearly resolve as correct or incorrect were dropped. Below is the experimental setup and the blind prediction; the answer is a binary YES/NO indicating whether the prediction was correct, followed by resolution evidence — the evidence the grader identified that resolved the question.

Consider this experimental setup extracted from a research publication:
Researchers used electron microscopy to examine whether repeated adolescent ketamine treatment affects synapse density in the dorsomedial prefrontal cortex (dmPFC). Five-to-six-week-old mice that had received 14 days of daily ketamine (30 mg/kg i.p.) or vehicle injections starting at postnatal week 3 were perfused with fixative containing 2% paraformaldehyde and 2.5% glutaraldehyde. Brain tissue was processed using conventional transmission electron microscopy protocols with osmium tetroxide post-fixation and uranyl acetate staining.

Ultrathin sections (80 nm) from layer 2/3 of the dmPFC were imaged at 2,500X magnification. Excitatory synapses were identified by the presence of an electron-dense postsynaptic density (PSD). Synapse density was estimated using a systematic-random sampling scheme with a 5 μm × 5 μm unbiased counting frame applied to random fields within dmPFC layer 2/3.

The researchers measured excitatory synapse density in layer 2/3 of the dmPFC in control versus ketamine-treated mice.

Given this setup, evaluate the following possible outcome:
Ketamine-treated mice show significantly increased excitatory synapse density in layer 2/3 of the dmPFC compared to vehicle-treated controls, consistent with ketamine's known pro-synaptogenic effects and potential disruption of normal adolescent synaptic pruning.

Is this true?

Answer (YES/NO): NO